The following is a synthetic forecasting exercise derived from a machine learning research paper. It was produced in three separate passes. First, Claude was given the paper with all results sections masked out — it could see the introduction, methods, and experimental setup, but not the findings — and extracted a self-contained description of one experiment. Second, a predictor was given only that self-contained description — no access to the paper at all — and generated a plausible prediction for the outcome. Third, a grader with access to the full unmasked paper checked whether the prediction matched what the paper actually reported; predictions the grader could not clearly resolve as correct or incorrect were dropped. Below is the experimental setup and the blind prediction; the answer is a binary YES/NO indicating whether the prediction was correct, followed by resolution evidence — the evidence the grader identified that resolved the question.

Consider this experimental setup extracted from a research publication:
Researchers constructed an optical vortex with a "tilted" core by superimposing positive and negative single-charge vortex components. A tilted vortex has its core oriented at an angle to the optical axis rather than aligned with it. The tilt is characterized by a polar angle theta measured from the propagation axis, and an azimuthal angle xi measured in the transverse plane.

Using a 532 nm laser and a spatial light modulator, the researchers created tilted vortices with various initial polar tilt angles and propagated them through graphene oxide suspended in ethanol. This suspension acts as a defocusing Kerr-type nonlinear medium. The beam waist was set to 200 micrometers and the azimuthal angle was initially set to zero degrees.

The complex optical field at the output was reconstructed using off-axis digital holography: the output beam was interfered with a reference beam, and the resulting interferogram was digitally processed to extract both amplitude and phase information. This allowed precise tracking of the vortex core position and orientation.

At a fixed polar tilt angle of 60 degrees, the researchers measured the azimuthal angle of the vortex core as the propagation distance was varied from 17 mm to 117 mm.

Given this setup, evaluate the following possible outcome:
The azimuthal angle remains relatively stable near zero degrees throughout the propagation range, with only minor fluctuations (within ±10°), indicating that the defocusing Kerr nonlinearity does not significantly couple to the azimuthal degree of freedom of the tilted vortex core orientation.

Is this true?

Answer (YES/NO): NO